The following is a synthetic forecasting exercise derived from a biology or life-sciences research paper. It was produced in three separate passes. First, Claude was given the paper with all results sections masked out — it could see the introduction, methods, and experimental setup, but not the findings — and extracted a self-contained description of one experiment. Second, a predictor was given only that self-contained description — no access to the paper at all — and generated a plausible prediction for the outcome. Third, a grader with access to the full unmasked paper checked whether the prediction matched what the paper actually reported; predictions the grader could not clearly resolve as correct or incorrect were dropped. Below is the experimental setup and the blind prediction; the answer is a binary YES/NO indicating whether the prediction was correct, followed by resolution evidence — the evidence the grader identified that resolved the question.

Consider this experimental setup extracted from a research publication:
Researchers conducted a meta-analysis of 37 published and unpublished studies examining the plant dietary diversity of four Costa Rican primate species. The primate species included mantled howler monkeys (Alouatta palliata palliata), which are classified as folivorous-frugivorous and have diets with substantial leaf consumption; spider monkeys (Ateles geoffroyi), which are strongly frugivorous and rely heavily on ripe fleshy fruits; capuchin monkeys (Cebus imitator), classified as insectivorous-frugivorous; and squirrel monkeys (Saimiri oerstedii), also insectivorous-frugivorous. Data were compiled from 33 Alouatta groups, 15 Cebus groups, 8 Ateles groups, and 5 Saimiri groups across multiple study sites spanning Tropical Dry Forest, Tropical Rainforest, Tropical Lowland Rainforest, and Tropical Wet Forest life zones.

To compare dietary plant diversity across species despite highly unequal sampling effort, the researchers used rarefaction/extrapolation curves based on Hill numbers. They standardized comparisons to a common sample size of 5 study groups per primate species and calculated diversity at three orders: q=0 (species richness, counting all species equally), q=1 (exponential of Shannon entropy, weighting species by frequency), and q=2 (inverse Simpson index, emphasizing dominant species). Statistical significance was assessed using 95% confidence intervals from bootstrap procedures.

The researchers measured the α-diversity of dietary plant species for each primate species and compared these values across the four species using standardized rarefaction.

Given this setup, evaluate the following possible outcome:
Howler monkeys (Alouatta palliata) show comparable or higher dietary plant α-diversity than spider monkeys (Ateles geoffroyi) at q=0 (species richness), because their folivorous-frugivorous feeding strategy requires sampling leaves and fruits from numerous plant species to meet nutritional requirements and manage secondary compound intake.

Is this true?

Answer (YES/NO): NO